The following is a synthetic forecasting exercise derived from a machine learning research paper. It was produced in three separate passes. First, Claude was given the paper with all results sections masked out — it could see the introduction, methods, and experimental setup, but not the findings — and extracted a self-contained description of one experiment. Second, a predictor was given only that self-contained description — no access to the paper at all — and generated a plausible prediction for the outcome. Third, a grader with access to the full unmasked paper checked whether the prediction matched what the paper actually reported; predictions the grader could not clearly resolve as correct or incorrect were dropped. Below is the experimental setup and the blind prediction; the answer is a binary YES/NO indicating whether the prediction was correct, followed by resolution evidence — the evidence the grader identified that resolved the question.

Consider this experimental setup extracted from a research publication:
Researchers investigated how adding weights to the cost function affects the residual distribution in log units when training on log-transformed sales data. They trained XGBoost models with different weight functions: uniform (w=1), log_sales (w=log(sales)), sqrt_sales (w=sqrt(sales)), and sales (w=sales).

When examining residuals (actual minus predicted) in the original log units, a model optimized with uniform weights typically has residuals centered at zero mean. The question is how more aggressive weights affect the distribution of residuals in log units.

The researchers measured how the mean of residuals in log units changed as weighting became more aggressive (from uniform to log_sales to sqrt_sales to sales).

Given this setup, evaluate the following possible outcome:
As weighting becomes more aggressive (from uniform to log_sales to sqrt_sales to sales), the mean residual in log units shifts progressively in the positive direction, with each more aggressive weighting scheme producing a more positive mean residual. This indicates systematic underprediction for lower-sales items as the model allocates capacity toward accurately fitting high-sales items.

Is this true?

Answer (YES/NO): NO